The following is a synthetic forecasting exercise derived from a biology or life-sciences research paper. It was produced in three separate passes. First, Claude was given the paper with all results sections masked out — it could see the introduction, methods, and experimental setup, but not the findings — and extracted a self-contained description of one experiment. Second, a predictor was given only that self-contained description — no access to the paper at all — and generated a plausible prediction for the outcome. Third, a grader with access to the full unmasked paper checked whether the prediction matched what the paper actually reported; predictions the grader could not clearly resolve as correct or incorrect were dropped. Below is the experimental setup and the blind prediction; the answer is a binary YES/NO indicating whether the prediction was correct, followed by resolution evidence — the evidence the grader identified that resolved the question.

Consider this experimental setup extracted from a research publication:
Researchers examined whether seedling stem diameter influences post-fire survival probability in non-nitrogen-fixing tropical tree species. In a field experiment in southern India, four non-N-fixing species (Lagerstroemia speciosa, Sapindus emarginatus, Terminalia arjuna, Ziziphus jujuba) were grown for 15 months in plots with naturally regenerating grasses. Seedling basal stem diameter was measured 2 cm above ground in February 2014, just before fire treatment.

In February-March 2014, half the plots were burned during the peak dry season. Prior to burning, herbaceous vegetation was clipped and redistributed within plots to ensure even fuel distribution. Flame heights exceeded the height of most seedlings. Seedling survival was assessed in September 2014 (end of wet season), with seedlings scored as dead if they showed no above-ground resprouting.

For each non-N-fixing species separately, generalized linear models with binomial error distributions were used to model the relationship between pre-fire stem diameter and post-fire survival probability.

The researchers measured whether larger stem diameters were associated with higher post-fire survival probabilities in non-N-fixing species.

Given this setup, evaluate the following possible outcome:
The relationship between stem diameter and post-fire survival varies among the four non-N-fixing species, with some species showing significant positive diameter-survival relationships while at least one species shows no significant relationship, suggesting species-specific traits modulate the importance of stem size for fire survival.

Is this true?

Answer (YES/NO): NO